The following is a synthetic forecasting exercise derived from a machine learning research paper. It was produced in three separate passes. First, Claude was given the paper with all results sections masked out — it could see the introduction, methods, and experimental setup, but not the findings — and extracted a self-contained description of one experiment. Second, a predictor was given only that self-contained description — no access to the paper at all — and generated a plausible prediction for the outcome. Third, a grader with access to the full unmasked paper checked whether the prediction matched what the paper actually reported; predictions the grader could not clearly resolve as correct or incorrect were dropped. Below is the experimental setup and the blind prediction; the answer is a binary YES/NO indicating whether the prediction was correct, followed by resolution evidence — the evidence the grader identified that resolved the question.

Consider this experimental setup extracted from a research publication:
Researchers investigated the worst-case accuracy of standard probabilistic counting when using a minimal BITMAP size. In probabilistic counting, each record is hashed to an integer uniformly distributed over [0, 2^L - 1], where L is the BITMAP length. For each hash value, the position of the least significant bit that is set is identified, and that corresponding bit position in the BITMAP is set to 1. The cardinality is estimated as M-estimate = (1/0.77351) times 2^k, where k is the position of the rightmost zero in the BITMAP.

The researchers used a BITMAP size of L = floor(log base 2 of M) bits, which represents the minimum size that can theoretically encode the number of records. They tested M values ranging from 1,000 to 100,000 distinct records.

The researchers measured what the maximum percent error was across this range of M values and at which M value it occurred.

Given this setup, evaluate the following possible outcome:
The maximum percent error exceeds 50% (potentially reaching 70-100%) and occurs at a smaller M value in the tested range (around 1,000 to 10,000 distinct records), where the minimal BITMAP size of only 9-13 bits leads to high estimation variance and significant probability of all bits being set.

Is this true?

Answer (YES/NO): NO